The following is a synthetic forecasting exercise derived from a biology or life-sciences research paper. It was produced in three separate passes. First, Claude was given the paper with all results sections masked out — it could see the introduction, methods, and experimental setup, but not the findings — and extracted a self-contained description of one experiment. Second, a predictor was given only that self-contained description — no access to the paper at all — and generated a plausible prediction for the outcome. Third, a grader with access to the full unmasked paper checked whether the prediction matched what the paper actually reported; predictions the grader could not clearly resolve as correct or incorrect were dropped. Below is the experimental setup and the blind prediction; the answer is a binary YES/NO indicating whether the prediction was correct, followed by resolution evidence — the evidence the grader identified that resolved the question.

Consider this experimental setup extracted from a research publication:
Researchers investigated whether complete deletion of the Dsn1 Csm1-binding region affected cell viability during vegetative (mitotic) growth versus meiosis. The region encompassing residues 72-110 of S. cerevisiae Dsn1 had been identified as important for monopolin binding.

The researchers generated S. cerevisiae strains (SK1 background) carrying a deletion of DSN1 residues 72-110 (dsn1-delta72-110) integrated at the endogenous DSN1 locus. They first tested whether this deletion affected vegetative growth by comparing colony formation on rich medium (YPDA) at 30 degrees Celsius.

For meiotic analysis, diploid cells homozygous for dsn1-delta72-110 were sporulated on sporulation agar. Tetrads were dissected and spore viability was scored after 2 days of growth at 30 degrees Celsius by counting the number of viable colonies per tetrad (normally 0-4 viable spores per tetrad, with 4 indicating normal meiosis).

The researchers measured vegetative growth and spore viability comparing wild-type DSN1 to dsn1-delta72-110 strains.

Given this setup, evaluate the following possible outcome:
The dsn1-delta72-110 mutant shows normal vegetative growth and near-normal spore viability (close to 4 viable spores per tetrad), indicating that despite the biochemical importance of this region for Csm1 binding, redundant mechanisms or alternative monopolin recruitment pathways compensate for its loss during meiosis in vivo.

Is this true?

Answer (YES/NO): NO